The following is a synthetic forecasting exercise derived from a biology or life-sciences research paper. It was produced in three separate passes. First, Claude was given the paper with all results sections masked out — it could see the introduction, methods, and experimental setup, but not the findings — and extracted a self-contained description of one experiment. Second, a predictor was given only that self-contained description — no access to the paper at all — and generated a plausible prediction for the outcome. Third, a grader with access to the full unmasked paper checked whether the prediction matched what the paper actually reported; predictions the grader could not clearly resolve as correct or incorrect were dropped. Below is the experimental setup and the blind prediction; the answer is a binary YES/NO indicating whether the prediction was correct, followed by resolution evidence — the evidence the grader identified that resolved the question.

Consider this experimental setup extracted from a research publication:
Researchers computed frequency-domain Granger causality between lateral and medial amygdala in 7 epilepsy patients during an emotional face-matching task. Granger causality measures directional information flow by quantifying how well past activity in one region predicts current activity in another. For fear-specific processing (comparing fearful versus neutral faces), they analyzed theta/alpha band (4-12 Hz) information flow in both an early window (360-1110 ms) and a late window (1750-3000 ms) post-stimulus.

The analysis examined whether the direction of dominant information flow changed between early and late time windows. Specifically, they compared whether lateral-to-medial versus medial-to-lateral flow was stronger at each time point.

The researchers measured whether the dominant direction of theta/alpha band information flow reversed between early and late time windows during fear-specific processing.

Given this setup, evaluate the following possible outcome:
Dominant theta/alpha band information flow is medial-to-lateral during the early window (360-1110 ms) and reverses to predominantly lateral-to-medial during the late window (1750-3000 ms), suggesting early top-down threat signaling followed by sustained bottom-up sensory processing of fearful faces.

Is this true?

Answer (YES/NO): NO